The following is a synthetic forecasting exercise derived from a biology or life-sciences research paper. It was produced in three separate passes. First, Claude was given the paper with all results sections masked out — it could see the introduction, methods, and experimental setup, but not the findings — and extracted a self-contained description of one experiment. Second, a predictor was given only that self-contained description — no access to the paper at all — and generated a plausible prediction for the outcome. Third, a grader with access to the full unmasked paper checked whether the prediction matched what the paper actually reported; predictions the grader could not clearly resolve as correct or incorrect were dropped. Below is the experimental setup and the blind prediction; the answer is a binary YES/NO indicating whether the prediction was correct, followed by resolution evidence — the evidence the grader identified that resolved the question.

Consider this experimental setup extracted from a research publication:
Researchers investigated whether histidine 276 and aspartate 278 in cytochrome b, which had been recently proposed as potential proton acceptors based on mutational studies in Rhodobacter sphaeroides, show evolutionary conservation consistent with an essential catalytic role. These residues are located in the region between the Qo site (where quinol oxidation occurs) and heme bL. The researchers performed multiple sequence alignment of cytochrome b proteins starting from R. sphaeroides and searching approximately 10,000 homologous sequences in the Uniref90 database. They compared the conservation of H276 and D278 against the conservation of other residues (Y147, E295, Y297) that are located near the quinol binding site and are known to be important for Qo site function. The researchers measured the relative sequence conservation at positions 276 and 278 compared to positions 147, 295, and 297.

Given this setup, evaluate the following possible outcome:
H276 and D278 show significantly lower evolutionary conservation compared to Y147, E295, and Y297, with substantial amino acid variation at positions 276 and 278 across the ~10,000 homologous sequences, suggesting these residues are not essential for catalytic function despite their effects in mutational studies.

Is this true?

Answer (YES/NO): YES